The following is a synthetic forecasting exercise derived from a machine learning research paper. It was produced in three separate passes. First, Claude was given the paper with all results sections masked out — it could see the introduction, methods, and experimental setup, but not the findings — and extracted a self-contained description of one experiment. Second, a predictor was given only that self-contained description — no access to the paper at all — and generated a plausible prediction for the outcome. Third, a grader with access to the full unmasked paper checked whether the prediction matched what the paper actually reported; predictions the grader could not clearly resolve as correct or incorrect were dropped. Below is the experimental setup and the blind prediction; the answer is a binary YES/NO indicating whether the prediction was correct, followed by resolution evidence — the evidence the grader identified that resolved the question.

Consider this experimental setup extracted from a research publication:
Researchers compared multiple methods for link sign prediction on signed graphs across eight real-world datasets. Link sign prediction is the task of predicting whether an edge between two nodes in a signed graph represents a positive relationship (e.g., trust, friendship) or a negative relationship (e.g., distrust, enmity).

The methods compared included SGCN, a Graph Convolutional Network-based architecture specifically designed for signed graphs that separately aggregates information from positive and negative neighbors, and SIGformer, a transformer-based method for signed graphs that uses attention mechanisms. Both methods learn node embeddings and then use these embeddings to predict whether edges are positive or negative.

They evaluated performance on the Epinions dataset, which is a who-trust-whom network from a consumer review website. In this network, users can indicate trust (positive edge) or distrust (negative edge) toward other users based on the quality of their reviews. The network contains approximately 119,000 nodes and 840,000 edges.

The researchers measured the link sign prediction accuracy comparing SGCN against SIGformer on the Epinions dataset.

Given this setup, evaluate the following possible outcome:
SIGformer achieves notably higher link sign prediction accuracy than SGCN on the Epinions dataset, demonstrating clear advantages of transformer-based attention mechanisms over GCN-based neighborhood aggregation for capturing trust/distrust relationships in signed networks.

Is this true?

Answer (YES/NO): NO